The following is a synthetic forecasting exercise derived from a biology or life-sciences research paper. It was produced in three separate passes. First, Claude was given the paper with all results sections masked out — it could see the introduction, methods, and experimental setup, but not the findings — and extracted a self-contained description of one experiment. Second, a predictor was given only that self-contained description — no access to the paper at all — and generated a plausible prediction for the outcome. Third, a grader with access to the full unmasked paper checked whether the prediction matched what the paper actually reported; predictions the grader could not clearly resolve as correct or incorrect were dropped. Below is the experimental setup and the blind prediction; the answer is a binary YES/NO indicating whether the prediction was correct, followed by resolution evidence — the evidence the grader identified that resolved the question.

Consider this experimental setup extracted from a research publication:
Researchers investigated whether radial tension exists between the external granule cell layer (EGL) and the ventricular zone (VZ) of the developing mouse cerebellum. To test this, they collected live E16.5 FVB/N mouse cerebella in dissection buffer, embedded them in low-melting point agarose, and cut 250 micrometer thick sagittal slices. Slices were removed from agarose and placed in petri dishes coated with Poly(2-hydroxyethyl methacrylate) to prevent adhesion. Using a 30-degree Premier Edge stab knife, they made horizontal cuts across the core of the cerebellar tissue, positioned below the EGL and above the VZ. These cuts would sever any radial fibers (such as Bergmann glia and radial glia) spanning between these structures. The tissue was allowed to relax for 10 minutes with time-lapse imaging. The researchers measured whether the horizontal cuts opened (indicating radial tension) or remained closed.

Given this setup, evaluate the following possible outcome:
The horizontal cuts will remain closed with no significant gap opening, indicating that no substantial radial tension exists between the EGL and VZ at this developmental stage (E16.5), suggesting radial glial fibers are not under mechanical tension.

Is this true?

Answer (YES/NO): NO